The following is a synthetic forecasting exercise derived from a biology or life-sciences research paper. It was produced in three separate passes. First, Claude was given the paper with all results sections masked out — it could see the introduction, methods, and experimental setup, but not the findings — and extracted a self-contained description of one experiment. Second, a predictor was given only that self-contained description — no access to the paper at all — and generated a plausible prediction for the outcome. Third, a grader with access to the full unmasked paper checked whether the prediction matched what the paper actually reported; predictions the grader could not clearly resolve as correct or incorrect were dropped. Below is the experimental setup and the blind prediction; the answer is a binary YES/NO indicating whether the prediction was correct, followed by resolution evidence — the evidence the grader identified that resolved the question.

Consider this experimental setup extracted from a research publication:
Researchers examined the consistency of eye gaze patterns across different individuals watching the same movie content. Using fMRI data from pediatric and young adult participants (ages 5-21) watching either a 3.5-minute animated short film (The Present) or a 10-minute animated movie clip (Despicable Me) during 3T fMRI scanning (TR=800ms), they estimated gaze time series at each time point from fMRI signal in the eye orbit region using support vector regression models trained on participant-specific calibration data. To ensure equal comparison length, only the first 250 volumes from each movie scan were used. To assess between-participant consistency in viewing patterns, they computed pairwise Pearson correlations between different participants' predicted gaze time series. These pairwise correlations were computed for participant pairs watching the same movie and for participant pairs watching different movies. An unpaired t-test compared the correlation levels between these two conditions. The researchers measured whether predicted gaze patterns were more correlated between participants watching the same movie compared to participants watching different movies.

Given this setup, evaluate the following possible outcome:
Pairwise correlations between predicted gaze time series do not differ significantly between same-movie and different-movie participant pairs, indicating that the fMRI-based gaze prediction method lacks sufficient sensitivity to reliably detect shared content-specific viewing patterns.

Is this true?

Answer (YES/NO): NO